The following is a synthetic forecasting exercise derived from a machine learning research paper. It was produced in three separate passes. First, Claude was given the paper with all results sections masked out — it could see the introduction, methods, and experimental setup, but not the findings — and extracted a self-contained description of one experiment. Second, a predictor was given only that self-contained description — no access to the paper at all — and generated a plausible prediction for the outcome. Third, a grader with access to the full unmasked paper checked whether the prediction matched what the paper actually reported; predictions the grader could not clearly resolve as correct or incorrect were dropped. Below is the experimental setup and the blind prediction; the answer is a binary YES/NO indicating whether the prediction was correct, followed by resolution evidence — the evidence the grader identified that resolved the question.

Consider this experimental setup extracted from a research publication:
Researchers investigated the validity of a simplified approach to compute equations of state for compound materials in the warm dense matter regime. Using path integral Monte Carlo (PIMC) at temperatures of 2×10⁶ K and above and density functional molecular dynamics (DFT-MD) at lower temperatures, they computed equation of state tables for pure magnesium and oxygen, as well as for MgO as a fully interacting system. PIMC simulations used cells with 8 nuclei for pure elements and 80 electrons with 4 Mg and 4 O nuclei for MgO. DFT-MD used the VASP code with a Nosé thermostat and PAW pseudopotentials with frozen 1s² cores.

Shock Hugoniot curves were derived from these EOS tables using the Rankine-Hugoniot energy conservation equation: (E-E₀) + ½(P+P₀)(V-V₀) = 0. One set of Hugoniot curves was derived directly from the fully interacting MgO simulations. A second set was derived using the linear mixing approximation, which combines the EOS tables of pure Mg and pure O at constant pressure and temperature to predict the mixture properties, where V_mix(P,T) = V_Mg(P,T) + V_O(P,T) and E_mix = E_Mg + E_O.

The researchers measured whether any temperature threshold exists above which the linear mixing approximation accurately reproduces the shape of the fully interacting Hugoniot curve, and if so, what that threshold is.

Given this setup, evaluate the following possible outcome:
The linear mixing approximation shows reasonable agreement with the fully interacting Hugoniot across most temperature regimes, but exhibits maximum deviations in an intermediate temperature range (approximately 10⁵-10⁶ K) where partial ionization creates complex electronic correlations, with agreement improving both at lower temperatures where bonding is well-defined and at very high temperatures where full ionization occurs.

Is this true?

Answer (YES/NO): NO